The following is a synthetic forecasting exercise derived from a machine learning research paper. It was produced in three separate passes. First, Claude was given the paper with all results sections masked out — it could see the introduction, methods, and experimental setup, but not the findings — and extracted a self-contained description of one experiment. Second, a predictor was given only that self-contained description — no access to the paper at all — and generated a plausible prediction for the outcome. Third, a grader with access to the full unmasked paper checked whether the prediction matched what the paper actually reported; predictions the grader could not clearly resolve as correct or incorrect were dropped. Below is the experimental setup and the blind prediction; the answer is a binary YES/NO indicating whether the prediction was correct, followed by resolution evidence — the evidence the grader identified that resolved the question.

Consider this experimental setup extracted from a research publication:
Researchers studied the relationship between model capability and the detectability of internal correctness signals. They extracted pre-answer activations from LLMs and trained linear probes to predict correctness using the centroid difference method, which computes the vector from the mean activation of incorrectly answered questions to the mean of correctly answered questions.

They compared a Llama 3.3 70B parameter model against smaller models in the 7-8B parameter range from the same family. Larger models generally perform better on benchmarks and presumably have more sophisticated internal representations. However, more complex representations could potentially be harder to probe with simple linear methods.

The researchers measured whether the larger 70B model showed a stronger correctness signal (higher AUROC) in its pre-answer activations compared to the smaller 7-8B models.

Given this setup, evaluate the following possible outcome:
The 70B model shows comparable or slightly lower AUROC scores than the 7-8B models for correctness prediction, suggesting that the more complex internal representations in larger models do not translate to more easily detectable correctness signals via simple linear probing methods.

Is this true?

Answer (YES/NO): NO